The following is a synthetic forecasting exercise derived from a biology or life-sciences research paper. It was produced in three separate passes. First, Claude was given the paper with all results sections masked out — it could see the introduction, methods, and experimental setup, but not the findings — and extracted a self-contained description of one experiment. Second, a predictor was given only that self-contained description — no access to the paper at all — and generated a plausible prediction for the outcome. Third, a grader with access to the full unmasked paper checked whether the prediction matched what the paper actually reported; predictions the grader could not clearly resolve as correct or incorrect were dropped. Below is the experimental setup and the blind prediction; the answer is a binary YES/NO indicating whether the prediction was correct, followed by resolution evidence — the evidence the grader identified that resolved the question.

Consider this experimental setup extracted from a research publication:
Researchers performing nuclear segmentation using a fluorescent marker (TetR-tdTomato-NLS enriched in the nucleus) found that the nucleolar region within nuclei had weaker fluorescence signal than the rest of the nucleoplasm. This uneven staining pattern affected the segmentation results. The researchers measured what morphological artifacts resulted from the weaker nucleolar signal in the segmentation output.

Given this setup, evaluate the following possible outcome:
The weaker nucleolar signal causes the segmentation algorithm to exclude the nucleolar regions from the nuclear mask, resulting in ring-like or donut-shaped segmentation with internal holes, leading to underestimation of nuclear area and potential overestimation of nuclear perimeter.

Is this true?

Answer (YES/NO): NO